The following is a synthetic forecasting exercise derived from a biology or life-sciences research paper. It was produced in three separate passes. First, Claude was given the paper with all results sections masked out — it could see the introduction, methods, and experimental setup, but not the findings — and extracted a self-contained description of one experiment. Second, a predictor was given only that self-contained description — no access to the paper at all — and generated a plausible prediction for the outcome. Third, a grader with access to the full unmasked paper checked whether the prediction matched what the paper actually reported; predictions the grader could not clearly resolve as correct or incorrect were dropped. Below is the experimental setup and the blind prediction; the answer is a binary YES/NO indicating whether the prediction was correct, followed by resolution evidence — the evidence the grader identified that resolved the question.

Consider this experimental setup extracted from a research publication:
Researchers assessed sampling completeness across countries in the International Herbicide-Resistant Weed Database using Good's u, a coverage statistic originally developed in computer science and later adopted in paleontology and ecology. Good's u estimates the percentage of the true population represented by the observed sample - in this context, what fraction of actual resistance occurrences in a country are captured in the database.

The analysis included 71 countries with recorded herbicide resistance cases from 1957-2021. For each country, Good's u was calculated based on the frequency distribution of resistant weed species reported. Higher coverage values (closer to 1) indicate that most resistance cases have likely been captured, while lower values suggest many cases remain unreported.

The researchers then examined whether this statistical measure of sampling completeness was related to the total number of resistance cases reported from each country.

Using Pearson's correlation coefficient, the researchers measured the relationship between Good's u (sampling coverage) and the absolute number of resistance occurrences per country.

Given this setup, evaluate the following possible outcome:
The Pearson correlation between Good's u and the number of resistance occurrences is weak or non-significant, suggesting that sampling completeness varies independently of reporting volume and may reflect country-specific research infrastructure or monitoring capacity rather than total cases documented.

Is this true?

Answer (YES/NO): NO